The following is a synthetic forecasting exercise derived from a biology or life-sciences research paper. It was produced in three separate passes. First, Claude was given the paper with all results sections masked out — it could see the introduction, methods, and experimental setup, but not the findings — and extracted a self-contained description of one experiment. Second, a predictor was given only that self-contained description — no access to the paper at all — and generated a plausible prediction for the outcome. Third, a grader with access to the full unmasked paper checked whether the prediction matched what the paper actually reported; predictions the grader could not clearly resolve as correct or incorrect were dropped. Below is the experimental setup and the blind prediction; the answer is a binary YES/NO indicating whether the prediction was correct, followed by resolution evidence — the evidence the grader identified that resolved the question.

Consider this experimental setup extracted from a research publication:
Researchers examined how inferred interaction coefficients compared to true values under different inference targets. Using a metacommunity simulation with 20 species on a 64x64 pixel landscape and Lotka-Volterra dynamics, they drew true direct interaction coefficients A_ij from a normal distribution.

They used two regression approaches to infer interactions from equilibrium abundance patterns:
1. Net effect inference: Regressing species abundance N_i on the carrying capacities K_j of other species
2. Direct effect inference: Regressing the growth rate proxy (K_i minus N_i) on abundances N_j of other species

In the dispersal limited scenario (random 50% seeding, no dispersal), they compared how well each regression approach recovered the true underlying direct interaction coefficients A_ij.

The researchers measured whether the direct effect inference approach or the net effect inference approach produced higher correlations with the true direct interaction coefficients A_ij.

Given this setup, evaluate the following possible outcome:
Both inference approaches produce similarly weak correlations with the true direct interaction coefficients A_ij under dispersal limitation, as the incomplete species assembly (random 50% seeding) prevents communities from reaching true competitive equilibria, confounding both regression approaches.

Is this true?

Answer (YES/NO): NO